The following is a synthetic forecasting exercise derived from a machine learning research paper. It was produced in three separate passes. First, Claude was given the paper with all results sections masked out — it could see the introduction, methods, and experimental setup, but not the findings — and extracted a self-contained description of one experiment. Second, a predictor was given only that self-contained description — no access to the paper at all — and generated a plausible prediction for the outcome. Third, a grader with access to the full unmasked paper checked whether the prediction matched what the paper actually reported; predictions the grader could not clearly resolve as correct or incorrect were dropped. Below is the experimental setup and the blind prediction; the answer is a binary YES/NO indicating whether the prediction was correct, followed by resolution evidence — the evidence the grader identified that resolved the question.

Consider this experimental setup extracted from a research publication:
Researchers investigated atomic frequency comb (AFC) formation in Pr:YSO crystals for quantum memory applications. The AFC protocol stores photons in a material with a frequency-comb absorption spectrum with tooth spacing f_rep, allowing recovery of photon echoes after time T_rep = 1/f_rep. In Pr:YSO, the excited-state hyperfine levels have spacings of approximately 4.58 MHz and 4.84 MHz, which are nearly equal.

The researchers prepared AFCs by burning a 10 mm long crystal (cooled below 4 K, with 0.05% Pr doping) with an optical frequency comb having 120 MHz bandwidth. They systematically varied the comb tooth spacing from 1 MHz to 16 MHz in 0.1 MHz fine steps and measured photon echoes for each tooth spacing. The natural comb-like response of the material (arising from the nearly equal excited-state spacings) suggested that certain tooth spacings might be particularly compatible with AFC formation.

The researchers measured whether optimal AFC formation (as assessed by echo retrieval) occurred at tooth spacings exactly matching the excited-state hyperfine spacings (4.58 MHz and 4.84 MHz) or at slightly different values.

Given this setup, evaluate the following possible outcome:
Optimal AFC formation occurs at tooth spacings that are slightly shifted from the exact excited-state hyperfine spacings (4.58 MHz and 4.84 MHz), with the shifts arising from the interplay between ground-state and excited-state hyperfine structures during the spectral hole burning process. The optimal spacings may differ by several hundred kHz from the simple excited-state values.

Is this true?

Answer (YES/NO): YES